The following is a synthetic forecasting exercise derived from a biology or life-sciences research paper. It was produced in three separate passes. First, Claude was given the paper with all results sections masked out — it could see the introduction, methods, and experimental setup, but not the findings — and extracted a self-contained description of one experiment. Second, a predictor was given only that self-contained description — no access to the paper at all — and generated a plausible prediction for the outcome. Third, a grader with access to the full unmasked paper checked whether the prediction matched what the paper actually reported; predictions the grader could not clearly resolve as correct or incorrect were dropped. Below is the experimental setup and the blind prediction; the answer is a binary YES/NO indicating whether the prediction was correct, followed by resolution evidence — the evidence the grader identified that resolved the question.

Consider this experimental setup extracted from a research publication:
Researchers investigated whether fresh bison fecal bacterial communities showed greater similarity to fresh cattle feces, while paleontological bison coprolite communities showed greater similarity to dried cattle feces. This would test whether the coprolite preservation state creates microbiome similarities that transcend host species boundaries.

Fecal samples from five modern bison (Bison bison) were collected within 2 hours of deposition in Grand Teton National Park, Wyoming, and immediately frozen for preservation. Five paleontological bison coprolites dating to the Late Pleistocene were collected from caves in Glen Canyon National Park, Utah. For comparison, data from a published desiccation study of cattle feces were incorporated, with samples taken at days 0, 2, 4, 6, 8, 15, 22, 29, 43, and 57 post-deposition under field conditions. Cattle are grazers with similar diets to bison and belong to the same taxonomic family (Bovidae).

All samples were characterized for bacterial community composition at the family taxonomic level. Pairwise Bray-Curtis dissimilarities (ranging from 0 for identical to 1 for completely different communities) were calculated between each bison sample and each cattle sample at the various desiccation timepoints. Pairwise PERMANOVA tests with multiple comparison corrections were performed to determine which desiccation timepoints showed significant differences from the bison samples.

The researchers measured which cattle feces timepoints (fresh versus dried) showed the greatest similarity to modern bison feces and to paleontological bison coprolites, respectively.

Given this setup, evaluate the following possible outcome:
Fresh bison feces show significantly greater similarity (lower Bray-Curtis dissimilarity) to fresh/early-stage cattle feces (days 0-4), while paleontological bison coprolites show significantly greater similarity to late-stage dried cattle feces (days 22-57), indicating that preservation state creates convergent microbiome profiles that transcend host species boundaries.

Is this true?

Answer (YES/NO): NO